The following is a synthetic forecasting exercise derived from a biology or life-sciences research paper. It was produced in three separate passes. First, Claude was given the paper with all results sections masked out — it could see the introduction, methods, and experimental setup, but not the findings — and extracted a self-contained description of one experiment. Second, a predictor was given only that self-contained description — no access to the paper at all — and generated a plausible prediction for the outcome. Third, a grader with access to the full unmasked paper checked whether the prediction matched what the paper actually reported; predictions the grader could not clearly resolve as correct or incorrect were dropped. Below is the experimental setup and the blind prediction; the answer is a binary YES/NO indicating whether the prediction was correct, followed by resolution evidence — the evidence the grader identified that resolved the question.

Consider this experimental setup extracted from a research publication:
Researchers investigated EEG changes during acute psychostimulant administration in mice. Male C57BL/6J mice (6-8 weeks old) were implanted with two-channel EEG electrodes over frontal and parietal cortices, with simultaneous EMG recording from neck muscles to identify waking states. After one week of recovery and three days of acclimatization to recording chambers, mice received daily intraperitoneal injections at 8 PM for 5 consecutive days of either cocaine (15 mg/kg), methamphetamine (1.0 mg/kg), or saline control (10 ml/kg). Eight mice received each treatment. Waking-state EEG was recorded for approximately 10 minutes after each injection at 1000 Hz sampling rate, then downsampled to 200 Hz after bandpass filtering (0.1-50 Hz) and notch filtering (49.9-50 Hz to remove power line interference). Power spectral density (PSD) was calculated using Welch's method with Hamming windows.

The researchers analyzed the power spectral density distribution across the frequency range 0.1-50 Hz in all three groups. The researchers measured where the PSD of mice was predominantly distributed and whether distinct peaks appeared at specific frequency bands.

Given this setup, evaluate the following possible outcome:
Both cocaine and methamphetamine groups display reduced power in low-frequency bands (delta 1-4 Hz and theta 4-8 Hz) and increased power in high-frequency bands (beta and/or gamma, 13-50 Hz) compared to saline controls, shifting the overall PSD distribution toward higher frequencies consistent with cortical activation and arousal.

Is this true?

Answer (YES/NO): NO